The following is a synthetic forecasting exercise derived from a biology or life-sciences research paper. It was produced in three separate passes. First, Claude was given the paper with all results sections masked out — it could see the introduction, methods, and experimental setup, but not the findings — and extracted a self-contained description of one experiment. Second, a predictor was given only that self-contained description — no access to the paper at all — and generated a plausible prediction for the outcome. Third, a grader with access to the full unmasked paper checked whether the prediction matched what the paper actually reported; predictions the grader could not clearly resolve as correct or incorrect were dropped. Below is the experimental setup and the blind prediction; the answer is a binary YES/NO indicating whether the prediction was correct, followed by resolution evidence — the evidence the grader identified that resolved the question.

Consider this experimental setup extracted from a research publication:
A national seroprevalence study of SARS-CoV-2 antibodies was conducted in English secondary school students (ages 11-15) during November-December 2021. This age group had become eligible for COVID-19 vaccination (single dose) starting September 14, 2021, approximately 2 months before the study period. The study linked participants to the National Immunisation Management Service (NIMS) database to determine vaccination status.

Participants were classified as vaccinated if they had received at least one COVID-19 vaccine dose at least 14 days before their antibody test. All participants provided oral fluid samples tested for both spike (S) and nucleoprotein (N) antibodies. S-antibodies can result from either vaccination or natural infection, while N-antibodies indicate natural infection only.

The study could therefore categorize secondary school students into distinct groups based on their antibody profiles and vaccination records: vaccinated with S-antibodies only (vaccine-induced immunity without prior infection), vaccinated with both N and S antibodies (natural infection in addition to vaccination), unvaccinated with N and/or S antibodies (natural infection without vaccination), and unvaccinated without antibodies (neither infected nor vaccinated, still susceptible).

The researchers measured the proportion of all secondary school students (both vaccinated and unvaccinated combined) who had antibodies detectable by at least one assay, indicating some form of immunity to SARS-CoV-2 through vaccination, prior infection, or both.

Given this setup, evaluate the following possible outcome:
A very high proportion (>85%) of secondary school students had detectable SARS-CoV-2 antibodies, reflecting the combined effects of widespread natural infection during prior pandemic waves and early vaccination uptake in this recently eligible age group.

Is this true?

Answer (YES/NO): NO